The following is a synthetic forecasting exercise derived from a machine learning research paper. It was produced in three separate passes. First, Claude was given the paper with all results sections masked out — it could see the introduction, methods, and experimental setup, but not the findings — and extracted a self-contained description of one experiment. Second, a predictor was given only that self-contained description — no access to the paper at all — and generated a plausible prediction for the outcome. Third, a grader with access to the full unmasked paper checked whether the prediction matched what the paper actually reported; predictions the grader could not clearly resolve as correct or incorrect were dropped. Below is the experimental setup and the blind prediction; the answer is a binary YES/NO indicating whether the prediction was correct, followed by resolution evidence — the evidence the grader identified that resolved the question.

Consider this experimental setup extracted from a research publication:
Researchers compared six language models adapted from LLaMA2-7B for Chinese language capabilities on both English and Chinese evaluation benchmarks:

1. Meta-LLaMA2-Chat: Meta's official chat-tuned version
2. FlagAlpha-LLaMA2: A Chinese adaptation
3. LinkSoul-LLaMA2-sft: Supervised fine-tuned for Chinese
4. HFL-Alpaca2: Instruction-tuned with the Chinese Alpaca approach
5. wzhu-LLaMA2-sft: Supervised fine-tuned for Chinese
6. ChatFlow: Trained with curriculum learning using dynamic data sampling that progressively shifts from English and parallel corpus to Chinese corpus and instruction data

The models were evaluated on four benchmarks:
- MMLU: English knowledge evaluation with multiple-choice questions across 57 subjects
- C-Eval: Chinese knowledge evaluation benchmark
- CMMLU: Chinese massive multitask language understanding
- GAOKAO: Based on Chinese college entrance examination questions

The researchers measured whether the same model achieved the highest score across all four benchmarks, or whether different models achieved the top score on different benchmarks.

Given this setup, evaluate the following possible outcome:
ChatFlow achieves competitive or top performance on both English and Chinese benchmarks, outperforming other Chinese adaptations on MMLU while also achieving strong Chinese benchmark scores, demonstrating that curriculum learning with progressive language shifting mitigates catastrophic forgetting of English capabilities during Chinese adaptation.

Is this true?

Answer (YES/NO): NO